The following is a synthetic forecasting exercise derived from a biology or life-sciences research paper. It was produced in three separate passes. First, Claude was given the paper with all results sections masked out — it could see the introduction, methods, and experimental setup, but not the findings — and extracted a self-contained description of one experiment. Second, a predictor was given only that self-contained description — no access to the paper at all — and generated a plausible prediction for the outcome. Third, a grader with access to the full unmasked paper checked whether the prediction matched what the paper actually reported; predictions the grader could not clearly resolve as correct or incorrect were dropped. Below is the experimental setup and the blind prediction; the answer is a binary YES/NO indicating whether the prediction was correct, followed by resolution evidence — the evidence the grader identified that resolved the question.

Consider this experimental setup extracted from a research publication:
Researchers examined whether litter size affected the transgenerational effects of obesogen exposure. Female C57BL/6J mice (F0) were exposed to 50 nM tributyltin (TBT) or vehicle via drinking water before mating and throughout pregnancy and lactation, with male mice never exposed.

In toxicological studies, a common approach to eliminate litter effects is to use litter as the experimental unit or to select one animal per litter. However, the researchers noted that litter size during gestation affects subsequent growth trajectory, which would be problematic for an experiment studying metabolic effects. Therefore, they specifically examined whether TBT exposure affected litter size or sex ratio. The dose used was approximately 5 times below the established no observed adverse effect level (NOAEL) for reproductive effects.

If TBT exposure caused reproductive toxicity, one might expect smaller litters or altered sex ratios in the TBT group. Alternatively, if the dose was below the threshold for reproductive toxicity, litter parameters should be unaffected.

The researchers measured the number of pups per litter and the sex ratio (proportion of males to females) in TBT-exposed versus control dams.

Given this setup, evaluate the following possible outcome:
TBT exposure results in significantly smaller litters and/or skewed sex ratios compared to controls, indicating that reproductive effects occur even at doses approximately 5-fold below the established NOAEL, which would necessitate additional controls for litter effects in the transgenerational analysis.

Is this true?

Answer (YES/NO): NO